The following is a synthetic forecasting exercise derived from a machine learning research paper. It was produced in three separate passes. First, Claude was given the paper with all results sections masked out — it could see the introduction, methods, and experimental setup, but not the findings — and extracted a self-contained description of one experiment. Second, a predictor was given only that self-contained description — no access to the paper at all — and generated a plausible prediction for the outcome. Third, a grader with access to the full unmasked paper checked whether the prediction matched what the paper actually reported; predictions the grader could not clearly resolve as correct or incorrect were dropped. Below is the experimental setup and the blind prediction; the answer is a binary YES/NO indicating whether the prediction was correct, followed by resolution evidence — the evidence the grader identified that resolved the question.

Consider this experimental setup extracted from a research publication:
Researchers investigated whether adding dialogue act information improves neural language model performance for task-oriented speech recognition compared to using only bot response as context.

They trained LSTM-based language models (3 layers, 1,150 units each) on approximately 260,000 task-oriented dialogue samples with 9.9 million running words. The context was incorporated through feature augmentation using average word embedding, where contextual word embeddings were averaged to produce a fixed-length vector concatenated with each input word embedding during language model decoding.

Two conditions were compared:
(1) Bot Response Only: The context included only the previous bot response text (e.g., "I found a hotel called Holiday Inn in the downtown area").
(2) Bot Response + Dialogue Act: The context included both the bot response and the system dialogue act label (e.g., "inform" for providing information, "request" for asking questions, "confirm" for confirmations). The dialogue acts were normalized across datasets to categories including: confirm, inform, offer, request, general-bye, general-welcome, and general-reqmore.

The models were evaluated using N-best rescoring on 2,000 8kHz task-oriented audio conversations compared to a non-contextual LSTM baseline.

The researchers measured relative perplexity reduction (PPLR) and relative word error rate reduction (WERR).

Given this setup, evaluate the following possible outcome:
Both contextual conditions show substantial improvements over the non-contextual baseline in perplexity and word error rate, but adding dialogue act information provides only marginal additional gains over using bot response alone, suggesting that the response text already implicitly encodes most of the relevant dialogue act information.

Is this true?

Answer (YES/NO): NO